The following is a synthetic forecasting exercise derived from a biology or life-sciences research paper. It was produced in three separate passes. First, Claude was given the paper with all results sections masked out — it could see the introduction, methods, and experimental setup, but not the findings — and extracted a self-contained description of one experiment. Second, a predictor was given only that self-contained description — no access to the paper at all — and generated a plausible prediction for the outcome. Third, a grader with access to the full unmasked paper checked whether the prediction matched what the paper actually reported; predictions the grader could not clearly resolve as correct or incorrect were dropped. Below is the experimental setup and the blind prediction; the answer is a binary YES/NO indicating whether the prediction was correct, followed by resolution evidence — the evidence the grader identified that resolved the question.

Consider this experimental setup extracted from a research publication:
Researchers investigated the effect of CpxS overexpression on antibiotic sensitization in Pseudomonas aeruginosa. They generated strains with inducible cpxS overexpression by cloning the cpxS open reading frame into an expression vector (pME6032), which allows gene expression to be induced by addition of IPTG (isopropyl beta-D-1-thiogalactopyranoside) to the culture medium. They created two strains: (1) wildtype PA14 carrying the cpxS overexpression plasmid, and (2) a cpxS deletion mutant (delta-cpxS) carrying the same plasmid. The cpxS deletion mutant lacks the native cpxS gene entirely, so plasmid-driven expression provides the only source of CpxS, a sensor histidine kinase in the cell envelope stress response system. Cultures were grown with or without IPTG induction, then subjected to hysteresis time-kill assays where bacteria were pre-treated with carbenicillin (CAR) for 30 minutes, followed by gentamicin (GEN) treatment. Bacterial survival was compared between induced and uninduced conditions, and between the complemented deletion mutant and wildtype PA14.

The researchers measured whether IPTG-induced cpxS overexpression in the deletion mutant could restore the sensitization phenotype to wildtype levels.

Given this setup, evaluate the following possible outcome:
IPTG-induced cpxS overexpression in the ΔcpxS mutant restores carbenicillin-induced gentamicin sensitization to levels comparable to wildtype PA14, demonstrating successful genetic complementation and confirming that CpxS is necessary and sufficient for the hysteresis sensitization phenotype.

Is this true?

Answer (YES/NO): NO